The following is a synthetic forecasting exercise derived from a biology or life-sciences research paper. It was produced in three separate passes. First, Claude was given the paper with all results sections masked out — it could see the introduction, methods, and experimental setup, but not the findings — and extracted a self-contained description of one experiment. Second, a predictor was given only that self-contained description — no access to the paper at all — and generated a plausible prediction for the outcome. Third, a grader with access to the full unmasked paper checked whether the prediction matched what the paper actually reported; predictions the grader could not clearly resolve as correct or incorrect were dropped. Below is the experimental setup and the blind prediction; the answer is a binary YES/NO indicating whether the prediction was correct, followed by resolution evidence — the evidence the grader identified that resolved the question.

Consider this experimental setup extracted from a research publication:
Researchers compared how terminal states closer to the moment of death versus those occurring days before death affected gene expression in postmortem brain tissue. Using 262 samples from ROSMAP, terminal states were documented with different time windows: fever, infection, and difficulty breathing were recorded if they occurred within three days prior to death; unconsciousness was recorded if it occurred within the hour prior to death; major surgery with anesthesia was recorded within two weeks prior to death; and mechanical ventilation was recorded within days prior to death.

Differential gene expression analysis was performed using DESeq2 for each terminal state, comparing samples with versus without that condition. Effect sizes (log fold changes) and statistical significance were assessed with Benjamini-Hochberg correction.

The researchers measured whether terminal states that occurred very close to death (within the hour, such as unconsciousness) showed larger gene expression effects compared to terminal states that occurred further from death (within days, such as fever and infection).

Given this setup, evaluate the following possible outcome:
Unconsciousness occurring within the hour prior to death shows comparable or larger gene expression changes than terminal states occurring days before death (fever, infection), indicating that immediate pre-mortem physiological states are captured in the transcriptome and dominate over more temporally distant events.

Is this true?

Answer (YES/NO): NO